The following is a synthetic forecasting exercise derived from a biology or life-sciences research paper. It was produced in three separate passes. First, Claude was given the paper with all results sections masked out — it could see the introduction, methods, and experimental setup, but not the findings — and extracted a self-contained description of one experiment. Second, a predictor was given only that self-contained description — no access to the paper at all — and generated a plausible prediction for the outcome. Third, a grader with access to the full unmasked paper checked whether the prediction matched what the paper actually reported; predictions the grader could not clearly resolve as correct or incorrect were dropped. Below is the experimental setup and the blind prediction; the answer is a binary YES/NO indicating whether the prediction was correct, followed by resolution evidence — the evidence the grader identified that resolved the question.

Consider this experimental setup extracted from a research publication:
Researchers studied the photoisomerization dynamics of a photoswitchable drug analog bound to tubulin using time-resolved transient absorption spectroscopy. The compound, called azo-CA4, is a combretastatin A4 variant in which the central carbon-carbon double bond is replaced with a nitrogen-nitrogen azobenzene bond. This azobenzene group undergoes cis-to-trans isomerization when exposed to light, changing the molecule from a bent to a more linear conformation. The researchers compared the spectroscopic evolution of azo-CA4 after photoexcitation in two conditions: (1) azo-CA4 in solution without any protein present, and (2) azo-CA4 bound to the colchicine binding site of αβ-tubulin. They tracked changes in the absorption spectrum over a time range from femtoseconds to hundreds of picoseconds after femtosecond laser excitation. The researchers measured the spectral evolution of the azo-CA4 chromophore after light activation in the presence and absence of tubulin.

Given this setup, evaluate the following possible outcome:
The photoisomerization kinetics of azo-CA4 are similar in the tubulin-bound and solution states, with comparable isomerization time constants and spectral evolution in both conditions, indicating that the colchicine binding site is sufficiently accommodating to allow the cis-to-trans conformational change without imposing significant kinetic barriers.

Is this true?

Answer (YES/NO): NO